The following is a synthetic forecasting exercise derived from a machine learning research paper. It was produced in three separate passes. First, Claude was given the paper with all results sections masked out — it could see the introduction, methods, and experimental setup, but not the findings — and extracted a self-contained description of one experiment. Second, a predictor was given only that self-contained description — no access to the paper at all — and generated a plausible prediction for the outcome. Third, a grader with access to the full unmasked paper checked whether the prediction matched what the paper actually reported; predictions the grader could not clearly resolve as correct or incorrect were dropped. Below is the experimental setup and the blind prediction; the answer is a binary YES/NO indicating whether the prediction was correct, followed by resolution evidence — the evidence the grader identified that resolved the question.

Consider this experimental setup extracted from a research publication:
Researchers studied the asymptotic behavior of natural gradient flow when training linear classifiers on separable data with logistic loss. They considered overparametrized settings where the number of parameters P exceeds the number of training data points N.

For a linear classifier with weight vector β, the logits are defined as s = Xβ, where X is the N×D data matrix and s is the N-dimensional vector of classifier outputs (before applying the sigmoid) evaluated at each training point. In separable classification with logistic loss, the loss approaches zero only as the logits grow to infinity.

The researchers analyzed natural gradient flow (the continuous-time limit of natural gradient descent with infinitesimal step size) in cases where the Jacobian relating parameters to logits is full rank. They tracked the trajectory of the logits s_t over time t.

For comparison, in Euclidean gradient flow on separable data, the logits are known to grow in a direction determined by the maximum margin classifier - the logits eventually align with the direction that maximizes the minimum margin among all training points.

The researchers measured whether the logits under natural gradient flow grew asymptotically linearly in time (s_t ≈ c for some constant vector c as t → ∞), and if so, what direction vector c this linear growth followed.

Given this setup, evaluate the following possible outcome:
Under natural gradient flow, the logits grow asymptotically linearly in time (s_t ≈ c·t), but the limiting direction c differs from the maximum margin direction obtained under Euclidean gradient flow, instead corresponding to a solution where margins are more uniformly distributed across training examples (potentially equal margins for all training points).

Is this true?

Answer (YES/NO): YES